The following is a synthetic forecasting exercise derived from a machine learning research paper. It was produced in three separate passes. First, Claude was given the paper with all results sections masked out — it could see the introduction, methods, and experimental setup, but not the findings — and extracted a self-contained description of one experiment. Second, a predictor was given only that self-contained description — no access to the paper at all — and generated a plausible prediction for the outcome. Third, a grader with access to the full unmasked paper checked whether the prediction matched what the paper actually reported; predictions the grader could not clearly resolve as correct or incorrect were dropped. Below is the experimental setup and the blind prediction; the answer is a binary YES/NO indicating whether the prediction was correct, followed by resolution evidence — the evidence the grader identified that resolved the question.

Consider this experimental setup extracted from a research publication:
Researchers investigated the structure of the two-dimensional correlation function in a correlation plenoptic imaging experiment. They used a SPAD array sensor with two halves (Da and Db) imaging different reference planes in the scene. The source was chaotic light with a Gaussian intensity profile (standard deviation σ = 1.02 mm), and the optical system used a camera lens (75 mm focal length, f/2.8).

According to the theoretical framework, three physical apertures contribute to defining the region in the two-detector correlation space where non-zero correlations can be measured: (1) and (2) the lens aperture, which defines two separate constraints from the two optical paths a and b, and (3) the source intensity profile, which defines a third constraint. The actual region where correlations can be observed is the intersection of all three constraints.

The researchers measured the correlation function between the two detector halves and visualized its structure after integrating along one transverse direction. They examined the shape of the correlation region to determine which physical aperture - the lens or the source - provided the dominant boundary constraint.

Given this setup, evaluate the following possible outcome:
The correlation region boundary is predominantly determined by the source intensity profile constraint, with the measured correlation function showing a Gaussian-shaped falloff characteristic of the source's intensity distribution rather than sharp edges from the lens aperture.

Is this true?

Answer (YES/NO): YES